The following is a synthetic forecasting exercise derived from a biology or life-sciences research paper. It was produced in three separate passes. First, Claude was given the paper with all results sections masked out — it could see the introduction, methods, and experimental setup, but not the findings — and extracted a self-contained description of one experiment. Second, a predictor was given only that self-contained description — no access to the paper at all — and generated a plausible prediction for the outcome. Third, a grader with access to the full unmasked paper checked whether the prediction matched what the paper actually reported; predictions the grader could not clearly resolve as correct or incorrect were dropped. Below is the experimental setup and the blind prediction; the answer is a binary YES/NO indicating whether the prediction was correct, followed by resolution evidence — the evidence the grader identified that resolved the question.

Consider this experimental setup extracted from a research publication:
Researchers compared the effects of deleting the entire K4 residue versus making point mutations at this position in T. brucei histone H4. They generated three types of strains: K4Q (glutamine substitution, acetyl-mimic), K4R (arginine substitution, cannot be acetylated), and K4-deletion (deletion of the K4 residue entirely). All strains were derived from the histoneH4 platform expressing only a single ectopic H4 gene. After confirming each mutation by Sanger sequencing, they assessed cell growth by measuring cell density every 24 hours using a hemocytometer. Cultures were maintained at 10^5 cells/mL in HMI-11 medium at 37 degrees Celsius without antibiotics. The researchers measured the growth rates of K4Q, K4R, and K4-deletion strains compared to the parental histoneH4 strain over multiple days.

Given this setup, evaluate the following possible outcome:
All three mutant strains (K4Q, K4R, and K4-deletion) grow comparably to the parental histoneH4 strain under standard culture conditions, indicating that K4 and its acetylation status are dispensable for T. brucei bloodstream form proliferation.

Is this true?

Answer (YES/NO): NO